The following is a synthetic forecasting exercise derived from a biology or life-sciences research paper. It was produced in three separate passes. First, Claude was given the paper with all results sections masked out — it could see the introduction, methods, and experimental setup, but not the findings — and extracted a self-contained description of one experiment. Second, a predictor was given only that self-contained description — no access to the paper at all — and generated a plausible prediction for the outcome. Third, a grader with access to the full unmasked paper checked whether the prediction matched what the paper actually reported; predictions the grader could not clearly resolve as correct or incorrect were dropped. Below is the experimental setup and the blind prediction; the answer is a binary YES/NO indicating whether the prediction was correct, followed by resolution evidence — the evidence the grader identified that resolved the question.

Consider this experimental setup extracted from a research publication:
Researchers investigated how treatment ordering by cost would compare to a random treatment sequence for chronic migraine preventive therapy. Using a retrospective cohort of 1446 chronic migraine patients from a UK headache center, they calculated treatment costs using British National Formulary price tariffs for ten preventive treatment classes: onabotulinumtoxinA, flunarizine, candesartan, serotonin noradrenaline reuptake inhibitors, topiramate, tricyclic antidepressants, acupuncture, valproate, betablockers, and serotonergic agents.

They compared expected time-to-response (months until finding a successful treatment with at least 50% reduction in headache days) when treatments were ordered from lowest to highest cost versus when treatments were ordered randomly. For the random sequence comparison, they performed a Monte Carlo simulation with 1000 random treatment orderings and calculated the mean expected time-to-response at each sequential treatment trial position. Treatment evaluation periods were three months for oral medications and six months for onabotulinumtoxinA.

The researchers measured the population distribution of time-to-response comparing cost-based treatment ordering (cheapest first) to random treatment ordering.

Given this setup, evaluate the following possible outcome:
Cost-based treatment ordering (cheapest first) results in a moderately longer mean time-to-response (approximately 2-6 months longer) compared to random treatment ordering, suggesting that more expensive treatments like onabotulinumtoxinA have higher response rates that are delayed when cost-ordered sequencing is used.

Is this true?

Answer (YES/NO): NO